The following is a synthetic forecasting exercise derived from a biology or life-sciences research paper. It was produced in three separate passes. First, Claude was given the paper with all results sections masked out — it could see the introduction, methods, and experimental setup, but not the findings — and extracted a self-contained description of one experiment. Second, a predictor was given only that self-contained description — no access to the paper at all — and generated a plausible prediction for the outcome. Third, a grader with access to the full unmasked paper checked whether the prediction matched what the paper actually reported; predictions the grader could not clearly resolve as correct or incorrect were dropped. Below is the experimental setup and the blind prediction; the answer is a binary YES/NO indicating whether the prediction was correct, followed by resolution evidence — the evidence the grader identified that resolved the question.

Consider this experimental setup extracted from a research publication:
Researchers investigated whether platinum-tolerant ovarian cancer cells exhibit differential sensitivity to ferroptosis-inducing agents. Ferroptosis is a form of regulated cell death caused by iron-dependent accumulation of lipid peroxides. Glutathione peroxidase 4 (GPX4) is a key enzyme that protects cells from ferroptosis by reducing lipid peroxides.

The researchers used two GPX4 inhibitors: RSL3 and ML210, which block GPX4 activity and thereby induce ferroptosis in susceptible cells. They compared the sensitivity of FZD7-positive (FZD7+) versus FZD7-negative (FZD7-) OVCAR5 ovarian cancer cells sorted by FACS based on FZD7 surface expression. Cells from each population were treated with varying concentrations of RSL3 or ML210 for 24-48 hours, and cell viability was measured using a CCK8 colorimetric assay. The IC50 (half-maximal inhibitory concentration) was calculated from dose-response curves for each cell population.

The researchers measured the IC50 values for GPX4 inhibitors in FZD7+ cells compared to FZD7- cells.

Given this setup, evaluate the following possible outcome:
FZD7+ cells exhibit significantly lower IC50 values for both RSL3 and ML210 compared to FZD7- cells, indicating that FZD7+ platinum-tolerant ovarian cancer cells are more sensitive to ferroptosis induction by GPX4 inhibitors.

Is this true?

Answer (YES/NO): YES